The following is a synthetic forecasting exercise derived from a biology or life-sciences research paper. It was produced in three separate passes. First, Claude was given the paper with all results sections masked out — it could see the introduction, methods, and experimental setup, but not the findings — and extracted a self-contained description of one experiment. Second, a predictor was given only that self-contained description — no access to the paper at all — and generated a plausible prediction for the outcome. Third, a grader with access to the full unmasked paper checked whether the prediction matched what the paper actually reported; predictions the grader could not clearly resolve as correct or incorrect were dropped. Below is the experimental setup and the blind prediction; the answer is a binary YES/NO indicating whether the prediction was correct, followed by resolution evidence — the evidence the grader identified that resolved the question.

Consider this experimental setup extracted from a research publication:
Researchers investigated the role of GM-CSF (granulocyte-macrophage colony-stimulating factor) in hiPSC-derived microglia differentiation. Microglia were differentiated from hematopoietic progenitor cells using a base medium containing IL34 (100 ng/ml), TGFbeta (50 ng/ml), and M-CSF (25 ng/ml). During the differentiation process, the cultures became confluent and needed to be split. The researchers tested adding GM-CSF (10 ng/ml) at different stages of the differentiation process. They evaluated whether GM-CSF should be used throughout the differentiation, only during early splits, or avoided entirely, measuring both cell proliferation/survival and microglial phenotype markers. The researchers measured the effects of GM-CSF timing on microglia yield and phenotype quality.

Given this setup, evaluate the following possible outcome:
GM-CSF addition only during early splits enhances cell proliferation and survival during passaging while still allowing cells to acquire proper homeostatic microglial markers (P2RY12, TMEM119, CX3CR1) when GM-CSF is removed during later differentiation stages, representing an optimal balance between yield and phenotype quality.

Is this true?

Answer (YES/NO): YES